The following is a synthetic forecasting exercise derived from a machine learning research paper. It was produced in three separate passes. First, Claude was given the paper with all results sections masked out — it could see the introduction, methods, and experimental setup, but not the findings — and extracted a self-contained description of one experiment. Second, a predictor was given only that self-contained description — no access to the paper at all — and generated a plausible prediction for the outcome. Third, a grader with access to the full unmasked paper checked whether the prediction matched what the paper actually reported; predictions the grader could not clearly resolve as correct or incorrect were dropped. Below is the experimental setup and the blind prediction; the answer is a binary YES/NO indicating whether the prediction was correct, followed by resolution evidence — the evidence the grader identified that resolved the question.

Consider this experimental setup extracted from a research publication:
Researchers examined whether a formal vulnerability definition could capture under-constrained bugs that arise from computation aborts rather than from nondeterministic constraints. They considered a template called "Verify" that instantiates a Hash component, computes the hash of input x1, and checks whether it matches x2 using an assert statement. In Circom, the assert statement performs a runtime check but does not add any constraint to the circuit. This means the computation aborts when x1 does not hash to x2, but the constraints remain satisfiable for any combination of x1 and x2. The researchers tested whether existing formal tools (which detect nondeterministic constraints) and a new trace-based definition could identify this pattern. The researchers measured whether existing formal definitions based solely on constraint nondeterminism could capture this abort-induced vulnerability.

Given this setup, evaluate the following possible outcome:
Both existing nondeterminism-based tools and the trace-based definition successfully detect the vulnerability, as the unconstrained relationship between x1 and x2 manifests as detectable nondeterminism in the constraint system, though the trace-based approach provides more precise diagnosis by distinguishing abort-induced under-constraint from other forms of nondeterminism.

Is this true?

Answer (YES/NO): NO